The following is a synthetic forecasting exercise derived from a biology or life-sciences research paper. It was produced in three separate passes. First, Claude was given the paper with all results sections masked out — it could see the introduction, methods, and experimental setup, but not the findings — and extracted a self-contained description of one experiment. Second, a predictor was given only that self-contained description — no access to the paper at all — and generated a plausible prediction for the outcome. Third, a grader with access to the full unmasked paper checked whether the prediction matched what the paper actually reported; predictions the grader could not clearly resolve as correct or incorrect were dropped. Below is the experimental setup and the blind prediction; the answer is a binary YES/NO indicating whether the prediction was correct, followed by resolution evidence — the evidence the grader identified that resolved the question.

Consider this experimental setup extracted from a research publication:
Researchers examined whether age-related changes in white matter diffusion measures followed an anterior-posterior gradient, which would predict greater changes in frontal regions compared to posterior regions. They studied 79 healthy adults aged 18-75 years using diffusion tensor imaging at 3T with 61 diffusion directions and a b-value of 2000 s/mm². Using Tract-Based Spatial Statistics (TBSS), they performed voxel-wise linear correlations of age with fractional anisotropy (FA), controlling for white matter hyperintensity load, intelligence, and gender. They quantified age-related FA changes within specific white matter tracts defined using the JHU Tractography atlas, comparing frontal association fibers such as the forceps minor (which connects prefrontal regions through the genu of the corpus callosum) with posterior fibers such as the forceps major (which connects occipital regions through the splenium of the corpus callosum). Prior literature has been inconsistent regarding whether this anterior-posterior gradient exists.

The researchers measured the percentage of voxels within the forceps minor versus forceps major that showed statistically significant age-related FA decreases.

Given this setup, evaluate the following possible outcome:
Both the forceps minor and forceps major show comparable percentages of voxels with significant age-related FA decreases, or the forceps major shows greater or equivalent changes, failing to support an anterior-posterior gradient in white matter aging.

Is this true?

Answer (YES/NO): NO